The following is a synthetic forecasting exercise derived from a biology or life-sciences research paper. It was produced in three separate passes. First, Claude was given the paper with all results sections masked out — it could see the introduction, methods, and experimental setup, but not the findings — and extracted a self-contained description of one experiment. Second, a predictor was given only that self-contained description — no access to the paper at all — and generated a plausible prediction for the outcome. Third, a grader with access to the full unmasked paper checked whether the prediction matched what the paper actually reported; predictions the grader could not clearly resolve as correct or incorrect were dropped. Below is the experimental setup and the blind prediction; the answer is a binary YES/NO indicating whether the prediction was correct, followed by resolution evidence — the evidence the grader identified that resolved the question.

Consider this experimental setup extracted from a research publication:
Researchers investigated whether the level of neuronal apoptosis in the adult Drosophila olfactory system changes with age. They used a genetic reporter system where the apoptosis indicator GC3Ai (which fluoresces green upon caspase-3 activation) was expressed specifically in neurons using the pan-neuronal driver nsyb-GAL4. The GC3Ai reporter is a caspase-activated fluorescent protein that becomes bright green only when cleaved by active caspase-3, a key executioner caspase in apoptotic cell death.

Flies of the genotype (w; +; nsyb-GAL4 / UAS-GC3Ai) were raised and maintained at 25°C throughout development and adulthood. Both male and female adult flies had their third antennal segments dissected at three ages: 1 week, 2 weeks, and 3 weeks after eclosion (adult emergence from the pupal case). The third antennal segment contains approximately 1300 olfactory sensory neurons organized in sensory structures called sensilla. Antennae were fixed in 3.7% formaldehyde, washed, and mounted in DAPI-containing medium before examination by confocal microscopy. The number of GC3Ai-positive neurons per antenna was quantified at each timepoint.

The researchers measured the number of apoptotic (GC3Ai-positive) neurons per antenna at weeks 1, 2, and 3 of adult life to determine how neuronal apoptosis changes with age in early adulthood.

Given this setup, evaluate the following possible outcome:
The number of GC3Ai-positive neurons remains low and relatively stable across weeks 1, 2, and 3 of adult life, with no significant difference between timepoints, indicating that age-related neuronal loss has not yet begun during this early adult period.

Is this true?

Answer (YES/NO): NO